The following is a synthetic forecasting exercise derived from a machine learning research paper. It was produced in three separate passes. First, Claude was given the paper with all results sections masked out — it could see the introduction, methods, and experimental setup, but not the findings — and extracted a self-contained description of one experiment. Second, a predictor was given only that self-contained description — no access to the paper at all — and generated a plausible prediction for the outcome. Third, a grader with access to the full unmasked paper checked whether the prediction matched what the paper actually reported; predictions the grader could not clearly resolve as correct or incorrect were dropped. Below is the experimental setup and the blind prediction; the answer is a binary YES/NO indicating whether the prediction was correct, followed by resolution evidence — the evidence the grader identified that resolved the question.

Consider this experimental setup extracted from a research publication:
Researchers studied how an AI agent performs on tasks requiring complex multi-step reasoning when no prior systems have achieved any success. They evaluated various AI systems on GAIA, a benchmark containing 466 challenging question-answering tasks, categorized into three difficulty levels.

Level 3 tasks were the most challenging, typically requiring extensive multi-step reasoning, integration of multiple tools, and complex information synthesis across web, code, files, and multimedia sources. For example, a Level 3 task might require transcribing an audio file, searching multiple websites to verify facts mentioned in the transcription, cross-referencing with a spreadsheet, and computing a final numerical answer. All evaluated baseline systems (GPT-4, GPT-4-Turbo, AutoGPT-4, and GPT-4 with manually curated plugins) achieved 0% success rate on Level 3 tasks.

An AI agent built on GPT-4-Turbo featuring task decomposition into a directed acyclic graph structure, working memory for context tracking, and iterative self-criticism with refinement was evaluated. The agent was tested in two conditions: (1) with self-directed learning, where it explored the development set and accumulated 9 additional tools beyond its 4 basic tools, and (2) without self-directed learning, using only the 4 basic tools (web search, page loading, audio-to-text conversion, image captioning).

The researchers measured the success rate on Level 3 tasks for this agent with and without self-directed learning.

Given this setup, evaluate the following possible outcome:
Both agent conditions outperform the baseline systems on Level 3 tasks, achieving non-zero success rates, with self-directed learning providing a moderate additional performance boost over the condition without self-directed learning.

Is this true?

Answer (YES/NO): NO